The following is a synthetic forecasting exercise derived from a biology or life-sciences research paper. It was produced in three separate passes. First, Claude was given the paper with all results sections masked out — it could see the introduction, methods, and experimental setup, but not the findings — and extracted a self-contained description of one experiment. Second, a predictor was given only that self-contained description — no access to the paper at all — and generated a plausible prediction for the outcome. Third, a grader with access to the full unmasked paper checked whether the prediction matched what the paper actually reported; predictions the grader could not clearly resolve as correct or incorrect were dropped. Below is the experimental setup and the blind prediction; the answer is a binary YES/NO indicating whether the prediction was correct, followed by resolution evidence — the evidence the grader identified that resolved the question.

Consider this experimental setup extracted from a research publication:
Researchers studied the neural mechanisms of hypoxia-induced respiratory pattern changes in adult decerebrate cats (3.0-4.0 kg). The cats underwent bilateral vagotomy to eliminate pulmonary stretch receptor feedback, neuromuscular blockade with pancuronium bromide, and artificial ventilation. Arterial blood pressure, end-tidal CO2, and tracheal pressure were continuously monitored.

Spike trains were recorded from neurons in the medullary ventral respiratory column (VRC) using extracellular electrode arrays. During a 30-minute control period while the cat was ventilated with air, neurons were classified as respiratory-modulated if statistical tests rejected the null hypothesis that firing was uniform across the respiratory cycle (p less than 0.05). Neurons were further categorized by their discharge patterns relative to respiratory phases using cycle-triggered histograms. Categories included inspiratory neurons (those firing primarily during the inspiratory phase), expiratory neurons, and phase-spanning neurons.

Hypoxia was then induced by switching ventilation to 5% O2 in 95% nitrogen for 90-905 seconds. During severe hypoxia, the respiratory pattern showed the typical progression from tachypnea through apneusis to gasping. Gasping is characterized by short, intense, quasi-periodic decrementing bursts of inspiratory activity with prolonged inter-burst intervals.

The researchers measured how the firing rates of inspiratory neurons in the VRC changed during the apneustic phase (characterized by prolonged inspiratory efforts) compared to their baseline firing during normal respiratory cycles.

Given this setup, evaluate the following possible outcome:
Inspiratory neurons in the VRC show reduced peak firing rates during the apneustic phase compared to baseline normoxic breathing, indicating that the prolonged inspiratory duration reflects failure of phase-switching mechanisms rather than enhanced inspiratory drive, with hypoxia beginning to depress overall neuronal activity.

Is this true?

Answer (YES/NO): NO